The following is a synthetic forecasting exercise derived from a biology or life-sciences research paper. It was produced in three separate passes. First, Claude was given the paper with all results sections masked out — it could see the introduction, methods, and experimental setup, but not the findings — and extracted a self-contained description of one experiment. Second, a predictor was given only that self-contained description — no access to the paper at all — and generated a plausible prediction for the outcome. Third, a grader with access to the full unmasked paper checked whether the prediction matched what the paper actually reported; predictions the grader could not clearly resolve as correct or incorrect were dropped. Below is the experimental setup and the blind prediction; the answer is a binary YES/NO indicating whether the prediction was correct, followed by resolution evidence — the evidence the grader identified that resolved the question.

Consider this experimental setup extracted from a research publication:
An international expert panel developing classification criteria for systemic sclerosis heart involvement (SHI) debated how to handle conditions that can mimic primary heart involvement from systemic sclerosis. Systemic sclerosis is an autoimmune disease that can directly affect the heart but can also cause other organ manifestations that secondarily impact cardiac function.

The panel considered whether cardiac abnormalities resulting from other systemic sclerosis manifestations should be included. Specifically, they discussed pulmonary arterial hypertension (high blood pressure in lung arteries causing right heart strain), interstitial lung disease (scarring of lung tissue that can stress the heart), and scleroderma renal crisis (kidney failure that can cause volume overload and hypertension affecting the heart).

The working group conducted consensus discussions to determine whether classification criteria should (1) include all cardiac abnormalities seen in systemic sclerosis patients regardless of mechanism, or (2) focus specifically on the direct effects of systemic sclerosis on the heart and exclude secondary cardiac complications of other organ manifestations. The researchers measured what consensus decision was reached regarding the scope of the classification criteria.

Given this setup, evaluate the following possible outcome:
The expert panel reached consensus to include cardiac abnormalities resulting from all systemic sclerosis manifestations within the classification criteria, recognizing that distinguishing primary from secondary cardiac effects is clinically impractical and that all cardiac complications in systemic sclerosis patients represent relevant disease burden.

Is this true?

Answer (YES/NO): NO